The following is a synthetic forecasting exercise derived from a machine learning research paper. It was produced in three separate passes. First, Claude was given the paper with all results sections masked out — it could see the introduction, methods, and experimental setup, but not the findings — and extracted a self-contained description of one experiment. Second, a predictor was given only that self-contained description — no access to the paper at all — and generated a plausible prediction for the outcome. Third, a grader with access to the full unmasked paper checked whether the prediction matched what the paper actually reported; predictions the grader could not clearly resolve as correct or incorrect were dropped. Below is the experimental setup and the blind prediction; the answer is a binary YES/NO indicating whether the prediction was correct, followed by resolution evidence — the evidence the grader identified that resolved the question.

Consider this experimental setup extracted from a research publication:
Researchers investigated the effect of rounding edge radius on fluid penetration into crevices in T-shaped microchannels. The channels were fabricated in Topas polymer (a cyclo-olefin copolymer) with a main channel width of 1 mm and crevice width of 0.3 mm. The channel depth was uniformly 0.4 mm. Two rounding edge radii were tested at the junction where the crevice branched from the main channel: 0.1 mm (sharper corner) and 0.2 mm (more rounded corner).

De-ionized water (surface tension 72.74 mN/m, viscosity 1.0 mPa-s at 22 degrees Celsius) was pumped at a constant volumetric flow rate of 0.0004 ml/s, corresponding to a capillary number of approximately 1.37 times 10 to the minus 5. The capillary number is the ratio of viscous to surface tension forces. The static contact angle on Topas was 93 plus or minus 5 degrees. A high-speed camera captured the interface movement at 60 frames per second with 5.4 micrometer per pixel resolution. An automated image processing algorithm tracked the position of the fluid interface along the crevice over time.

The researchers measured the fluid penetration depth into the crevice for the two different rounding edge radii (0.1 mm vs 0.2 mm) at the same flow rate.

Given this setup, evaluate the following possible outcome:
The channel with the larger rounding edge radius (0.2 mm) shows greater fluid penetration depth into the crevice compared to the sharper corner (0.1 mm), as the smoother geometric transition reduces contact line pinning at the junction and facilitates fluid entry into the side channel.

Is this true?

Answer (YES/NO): NO